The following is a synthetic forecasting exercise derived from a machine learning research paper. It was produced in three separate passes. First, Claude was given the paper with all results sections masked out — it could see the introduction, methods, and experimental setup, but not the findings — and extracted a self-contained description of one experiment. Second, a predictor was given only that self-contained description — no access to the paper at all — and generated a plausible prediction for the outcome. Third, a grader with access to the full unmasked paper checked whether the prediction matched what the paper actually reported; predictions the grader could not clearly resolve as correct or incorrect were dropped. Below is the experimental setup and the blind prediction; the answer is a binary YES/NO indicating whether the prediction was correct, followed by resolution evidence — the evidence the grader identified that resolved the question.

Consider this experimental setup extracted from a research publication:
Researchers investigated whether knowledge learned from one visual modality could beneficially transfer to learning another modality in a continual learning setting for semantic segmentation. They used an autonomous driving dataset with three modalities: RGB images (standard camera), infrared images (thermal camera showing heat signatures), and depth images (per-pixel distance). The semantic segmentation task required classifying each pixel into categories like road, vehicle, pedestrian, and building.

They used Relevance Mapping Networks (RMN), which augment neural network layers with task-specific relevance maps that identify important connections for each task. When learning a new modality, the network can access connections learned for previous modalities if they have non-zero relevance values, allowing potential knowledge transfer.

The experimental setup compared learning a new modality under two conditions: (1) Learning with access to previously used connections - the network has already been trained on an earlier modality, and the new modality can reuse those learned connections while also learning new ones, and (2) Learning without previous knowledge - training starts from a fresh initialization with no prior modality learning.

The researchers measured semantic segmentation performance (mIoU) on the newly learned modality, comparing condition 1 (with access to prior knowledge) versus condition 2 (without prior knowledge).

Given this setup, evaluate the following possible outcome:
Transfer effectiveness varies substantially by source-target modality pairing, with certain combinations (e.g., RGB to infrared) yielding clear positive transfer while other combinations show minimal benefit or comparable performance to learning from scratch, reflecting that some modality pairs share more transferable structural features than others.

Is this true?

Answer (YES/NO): NO